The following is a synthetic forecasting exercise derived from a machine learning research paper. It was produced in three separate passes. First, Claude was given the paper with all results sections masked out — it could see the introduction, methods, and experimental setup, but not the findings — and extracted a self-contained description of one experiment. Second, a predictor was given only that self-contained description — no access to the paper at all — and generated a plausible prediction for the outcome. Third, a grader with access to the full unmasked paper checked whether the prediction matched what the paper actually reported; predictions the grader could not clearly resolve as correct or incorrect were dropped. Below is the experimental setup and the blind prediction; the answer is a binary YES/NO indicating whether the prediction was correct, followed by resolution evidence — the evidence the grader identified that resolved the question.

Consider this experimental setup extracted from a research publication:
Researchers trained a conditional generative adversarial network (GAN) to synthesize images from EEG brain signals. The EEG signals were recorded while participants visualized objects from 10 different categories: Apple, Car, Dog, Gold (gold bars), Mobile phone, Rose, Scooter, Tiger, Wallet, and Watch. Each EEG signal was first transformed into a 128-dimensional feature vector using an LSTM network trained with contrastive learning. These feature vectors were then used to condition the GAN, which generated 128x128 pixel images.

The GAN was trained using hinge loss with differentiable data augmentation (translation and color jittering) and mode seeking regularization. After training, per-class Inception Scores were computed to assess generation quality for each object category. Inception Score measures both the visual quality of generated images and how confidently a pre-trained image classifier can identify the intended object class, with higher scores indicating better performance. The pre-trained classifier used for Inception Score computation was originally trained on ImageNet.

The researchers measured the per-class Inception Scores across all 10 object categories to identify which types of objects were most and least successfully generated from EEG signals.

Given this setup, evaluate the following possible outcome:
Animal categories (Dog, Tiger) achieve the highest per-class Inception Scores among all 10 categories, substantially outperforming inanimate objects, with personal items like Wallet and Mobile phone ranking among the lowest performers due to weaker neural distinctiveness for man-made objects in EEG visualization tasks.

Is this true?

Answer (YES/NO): NO